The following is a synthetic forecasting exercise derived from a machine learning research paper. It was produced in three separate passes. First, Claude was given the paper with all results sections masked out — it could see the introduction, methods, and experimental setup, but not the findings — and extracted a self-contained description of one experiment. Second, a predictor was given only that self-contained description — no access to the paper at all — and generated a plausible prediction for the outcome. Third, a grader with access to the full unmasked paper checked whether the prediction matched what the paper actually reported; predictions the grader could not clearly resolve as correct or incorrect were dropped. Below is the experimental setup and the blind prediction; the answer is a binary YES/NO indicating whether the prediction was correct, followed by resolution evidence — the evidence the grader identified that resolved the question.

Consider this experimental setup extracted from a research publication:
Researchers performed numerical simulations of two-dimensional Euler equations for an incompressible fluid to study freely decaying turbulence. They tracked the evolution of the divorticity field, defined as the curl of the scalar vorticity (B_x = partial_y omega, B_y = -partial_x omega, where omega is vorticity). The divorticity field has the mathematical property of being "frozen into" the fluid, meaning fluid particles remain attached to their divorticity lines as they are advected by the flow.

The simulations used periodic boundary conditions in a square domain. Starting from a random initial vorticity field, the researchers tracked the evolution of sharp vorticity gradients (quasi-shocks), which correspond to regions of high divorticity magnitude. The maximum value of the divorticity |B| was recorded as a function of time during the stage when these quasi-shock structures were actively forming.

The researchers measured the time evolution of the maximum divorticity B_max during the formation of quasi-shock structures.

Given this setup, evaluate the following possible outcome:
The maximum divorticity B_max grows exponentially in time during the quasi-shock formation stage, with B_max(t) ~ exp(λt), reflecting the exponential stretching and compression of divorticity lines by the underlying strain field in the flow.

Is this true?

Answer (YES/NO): YES